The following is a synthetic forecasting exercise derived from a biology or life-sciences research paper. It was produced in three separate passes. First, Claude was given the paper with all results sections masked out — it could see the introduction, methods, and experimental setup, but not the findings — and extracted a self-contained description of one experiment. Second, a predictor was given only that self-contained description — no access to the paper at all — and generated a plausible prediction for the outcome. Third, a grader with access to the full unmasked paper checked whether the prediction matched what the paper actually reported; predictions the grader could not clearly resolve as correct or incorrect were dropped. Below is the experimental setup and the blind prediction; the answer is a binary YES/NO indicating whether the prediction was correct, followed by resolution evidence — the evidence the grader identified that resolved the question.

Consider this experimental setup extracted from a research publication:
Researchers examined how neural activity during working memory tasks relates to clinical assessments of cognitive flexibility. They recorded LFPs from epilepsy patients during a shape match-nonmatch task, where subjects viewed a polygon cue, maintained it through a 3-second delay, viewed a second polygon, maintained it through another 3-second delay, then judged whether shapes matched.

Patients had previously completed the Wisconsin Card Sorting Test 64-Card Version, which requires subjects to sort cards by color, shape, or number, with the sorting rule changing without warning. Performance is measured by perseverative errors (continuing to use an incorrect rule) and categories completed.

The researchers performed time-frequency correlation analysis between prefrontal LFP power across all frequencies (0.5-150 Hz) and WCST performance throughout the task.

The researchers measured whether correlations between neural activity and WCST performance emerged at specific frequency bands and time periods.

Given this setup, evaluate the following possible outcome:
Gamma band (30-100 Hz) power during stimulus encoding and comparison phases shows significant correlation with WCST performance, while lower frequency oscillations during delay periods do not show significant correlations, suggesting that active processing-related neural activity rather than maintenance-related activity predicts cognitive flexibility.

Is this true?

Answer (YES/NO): NO